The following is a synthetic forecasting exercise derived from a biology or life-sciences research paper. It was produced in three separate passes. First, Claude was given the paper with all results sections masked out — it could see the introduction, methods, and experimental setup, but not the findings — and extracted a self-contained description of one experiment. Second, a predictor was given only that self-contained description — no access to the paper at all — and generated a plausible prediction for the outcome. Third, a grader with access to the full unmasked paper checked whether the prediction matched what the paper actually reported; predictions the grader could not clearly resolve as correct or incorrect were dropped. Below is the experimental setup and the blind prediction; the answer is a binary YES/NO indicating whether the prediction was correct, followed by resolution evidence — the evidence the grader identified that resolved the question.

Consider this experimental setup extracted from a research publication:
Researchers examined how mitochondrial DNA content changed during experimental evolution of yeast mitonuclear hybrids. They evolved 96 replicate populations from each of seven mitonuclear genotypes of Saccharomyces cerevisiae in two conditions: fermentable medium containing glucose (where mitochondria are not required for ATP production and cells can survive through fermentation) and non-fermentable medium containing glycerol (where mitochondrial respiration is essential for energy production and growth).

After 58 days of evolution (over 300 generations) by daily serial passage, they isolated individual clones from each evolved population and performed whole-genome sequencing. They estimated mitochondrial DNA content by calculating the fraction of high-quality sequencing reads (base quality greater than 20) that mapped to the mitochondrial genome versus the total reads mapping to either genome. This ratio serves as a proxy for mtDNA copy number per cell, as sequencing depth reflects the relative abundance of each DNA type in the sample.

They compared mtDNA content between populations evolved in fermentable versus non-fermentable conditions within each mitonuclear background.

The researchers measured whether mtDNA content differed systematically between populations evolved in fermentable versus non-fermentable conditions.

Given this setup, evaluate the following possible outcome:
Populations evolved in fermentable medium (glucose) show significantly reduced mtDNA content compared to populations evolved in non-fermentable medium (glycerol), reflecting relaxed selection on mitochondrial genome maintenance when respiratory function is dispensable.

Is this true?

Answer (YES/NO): NO